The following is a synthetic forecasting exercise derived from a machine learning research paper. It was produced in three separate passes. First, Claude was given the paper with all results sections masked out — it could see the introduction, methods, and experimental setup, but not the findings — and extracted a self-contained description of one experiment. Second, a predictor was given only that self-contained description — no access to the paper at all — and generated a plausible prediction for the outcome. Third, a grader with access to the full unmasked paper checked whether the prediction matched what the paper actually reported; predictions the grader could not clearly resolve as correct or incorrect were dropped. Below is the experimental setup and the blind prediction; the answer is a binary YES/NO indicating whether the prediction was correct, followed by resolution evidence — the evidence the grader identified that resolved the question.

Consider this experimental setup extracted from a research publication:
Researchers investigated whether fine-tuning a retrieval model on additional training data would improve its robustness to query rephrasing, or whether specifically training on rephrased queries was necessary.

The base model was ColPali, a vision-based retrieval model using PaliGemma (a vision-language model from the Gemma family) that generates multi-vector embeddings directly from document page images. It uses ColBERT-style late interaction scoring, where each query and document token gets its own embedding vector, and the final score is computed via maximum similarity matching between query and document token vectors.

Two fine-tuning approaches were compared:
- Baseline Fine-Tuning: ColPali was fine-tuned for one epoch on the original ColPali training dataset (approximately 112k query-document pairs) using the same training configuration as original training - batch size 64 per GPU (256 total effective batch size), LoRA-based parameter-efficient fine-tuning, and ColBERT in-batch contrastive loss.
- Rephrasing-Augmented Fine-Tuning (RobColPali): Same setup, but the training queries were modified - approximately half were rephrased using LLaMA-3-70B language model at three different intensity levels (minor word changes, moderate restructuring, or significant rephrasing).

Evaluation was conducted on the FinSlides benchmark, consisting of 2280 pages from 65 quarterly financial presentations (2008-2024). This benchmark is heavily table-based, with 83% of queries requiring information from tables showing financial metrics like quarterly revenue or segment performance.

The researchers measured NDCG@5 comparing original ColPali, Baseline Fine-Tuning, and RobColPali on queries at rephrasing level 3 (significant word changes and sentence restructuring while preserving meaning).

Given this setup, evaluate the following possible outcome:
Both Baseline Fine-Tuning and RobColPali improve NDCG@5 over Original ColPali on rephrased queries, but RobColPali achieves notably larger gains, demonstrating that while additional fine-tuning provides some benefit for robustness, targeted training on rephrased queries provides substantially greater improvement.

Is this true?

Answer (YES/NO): YES